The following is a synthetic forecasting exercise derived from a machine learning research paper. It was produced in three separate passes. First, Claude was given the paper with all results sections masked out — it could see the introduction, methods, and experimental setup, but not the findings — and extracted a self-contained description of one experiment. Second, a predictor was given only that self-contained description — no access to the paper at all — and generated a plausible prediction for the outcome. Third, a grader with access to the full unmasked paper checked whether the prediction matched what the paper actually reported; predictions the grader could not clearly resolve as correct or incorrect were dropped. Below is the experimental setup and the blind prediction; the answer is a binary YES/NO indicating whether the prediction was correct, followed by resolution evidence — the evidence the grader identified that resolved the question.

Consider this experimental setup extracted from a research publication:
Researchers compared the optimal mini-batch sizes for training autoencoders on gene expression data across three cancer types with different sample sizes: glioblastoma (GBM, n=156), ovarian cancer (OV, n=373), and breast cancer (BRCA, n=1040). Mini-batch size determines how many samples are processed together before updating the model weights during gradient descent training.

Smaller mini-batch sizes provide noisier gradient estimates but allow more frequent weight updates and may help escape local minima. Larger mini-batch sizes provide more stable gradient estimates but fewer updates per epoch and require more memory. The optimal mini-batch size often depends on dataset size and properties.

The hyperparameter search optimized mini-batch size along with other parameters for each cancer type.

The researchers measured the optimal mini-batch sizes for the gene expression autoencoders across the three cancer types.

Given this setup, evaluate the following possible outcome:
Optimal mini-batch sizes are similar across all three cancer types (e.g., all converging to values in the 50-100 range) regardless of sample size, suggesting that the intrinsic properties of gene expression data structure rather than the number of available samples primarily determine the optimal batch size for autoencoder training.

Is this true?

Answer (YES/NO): NO